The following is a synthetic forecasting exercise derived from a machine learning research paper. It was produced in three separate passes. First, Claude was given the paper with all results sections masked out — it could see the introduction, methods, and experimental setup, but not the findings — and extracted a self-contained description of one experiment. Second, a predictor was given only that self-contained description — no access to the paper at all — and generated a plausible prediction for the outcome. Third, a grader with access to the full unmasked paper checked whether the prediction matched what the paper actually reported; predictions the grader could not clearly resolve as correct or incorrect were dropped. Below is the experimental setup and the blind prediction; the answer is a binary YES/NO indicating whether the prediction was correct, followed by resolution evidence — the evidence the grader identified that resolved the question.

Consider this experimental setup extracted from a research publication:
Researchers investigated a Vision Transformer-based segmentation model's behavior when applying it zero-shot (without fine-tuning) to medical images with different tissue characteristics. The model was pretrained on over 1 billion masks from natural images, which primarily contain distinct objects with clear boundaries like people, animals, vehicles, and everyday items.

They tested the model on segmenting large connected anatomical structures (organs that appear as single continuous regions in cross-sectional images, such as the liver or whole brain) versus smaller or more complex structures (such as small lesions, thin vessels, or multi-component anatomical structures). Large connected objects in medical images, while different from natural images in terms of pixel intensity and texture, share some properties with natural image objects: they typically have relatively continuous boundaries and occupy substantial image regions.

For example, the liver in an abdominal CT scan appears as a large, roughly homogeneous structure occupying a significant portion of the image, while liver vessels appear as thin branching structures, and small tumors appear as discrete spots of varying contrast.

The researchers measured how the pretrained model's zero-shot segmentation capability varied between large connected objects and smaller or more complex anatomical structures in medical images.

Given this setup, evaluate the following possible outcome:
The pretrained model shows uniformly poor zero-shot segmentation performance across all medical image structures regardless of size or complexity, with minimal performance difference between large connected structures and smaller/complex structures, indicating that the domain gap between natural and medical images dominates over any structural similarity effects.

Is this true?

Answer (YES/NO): NO